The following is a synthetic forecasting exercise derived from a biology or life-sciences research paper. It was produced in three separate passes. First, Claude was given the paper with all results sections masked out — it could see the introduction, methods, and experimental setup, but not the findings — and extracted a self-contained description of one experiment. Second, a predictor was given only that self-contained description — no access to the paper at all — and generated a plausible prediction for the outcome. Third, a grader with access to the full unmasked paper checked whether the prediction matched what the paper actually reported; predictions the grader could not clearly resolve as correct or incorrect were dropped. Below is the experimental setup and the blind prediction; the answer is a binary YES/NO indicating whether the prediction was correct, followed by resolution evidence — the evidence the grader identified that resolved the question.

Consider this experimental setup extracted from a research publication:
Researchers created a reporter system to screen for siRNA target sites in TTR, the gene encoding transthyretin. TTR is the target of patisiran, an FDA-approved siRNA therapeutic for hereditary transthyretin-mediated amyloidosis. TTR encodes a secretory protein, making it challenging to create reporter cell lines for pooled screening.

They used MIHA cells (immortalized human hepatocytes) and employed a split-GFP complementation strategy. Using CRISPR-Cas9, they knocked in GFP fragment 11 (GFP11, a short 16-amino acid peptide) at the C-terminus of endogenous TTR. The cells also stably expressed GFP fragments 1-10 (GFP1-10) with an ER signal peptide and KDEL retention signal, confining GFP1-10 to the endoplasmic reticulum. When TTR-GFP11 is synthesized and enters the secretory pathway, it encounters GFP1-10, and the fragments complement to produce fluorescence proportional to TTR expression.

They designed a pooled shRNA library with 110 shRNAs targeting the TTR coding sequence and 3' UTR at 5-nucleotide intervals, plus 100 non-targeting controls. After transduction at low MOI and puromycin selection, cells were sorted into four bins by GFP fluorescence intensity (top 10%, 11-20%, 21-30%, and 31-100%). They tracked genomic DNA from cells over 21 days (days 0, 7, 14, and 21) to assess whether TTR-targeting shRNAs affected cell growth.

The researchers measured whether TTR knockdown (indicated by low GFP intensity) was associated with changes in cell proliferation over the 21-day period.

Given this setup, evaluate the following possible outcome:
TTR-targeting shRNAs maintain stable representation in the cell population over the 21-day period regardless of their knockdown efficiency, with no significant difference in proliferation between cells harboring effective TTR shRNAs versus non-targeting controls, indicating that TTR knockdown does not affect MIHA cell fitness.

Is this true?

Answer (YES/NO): YES